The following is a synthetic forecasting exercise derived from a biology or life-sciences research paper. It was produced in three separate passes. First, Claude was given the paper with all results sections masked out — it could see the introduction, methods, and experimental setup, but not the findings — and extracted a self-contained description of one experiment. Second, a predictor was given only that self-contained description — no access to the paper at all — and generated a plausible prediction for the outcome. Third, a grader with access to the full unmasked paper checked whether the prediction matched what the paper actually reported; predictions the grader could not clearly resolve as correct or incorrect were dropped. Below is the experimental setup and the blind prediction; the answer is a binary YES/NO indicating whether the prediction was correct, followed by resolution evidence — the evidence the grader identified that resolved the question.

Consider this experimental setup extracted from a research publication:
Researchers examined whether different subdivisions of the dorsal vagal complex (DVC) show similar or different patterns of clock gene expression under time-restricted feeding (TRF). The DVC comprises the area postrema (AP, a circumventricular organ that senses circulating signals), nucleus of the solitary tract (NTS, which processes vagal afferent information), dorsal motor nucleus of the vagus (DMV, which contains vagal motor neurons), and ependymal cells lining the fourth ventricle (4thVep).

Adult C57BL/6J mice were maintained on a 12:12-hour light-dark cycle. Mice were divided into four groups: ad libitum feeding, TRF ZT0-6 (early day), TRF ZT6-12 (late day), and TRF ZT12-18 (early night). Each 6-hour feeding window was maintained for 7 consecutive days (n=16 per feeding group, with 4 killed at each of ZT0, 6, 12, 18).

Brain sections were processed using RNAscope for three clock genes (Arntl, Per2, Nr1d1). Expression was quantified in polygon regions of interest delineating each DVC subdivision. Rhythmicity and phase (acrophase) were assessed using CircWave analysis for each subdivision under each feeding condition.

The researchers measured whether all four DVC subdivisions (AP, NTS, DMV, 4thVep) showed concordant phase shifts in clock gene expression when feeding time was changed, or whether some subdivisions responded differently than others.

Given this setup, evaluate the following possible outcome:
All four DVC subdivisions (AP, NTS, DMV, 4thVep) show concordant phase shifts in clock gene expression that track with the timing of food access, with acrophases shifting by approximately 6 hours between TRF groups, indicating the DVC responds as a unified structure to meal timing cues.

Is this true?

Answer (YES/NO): NO